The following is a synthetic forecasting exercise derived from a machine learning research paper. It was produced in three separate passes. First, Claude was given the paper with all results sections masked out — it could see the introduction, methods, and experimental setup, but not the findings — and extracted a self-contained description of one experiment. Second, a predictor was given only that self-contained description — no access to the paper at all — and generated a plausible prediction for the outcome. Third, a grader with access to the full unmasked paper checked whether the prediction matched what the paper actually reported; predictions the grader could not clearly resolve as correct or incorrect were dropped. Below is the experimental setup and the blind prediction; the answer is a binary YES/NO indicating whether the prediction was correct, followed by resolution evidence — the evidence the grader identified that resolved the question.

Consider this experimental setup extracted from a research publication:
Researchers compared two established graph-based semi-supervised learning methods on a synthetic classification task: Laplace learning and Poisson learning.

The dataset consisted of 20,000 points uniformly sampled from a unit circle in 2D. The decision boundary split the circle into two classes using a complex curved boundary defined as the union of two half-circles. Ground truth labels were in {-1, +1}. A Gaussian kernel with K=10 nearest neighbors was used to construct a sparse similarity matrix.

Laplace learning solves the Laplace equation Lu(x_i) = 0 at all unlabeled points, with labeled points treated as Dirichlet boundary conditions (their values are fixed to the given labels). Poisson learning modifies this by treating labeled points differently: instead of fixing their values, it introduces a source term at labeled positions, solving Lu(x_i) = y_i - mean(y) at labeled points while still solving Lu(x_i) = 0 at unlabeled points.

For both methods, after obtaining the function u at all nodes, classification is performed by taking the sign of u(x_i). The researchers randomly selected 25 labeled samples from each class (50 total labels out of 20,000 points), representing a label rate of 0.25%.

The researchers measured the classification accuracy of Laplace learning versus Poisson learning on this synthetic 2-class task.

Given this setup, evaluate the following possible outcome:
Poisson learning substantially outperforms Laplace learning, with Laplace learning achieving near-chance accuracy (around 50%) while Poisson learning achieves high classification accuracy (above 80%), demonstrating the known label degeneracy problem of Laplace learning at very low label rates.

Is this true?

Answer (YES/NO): NO